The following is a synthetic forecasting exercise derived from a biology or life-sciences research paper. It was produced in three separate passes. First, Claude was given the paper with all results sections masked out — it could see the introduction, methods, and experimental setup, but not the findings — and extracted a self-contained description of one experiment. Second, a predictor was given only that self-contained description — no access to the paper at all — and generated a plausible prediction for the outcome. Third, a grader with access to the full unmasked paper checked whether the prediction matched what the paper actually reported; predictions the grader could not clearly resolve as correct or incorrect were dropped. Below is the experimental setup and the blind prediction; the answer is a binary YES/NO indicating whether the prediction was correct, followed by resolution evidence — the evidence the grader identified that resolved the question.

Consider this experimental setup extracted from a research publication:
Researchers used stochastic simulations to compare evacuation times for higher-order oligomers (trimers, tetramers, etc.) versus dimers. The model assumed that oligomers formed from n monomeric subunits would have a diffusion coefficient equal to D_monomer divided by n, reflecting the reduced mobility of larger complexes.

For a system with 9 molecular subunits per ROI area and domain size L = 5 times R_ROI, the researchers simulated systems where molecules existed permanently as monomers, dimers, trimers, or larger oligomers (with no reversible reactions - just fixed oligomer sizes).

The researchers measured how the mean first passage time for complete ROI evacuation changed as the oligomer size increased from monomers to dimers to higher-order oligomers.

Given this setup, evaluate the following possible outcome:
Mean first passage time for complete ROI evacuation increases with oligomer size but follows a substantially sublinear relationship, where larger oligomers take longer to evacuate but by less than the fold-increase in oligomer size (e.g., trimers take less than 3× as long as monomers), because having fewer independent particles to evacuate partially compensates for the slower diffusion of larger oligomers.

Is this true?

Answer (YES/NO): NO